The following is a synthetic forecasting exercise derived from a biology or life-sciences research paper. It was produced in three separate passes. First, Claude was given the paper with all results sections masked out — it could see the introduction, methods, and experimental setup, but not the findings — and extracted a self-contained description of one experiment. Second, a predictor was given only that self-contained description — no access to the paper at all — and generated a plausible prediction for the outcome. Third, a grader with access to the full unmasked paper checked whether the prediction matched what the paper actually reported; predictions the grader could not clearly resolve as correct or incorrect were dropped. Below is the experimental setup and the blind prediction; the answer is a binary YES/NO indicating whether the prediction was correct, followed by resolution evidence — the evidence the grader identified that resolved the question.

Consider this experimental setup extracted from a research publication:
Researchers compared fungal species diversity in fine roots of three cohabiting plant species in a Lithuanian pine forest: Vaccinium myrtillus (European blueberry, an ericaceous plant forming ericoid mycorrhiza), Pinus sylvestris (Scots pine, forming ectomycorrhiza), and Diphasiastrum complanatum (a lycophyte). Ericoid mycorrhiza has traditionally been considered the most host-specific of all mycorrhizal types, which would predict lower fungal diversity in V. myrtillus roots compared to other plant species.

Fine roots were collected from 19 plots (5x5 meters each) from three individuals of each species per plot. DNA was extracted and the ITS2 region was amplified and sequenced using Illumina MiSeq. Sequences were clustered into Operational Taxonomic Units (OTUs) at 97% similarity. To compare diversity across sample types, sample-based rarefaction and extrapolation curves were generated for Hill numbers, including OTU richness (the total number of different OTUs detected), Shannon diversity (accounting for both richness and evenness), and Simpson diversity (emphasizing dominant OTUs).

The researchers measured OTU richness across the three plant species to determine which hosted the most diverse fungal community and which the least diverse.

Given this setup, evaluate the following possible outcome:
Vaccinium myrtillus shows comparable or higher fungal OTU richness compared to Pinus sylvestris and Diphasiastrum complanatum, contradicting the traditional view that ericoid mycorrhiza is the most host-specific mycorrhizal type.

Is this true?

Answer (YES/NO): NO